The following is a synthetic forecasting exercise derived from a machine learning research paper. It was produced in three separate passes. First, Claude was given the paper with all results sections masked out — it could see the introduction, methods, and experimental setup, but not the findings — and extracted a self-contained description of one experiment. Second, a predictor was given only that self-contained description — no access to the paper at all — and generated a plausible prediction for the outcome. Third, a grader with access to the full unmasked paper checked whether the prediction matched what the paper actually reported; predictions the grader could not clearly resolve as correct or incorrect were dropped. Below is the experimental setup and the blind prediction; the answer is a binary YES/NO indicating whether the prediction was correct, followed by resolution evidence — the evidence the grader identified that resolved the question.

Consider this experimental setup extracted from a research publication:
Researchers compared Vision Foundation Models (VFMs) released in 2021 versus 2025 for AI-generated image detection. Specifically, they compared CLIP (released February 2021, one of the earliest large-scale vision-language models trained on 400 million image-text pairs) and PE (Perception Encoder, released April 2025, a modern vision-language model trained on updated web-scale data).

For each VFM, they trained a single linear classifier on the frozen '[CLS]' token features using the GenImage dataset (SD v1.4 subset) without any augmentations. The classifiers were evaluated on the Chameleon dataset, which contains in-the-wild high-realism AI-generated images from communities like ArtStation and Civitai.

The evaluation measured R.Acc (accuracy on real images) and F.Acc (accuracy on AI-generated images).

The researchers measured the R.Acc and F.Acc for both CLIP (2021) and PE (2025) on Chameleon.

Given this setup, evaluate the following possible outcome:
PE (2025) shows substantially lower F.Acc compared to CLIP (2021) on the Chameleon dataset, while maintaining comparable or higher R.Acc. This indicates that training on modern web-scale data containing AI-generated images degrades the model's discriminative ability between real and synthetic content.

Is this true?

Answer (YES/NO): NO